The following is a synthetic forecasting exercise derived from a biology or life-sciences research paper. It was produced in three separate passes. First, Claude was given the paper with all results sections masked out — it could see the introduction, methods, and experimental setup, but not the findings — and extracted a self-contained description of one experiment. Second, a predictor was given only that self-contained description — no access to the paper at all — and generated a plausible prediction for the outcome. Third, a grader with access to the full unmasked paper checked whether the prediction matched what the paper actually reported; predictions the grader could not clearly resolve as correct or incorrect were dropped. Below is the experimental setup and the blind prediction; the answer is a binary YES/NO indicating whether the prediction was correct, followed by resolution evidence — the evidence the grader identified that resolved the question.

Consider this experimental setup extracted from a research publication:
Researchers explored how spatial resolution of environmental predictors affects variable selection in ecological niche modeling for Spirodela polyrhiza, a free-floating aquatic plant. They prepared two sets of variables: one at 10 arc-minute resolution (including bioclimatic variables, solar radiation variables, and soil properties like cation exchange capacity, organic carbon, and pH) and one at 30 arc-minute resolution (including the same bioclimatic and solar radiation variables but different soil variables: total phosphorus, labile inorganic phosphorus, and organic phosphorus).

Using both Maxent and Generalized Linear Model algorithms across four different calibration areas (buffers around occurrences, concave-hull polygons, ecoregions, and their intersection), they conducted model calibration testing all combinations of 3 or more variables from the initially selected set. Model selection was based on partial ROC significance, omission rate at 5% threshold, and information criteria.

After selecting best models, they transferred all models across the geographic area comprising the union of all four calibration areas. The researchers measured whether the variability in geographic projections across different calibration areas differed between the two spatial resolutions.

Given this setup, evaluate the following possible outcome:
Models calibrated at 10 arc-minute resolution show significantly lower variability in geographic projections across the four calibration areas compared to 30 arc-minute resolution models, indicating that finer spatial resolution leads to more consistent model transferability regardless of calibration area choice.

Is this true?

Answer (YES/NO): NO